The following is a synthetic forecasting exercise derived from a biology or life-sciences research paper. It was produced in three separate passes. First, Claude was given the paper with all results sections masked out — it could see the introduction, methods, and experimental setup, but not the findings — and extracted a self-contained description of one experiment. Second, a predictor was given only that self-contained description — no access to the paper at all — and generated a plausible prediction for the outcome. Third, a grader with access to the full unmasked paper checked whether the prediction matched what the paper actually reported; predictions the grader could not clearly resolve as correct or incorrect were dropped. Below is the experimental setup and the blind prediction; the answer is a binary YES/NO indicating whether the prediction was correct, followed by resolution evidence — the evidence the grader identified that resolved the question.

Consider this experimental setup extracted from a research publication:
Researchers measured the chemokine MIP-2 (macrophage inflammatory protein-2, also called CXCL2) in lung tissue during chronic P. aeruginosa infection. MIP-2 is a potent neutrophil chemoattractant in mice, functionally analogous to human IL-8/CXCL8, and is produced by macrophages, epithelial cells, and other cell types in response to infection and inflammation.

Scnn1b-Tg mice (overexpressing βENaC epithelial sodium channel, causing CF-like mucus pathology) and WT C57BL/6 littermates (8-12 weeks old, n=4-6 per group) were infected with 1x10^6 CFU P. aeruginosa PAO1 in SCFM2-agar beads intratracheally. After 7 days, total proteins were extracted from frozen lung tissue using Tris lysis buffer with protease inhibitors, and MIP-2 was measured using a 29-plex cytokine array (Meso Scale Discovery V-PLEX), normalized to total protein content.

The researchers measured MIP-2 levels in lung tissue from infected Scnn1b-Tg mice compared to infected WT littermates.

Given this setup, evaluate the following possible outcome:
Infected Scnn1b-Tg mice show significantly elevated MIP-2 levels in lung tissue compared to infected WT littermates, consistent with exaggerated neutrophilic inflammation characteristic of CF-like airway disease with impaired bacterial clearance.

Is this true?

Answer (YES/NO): YES